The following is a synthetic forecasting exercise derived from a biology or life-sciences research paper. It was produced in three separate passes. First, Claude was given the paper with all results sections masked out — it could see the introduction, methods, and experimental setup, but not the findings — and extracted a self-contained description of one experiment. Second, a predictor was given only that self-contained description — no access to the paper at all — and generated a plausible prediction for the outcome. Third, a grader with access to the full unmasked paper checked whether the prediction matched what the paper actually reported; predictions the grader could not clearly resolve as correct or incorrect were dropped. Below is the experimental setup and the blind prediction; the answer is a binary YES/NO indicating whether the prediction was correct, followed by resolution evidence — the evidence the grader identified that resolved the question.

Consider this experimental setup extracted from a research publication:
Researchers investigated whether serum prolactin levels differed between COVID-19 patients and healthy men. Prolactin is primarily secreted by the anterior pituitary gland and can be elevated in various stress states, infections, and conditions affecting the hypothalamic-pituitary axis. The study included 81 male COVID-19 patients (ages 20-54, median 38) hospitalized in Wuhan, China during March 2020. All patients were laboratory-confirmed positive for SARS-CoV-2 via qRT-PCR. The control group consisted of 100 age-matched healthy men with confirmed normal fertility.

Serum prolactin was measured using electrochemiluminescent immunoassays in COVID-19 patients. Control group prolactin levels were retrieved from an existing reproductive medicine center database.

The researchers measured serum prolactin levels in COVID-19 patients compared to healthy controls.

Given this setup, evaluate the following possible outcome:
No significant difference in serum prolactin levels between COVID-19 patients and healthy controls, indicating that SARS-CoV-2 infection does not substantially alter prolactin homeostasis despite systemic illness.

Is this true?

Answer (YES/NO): NO